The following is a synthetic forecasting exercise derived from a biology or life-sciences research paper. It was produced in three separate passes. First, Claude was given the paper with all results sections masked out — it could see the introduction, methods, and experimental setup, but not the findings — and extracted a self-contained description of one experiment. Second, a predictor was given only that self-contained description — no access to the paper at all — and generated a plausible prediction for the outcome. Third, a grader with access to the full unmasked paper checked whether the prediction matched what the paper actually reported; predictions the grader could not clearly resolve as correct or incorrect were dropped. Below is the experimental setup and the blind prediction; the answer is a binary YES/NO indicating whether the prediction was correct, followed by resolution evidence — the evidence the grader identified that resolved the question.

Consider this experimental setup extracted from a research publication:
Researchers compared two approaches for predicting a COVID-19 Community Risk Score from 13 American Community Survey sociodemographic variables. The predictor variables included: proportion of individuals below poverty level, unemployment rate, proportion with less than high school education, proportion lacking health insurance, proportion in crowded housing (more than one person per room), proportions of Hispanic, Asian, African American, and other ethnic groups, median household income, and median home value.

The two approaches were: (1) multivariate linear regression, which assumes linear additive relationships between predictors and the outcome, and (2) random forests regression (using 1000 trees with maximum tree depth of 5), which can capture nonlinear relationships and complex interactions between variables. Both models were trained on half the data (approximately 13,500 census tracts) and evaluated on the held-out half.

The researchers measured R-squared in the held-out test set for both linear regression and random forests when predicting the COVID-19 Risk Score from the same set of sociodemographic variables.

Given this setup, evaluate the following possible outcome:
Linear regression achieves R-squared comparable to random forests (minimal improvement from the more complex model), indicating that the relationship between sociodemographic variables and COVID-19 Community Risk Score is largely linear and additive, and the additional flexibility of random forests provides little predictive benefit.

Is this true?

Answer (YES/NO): NO